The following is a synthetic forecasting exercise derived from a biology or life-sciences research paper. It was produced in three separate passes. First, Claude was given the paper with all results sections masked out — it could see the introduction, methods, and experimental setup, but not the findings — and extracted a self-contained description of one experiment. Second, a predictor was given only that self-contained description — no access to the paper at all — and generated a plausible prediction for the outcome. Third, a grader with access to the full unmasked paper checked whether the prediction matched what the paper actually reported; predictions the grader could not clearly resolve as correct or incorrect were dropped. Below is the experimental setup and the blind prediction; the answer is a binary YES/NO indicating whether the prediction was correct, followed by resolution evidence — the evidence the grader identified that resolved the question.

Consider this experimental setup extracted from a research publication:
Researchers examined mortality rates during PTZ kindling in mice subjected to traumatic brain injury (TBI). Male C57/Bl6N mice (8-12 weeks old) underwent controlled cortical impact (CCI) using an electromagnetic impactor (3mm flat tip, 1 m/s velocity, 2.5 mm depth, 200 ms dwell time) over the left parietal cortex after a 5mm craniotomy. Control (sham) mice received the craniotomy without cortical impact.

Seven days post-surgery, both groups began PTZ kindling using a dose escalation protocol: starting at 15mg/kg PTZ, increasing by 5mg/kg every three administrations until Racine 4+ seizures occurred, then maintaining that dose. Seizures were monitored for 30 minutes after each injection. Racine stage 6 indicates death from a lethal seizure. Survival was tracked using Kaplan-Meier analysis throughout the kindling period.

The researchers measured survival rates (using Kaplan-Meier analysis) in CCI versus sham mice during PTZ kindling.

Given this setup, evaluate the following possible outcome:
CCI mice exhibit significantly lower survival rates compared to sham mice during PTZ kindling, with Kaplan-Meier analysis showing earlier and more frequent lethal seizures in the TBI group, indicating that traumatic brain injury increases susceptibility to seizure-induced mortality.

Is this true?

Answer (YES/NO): YES